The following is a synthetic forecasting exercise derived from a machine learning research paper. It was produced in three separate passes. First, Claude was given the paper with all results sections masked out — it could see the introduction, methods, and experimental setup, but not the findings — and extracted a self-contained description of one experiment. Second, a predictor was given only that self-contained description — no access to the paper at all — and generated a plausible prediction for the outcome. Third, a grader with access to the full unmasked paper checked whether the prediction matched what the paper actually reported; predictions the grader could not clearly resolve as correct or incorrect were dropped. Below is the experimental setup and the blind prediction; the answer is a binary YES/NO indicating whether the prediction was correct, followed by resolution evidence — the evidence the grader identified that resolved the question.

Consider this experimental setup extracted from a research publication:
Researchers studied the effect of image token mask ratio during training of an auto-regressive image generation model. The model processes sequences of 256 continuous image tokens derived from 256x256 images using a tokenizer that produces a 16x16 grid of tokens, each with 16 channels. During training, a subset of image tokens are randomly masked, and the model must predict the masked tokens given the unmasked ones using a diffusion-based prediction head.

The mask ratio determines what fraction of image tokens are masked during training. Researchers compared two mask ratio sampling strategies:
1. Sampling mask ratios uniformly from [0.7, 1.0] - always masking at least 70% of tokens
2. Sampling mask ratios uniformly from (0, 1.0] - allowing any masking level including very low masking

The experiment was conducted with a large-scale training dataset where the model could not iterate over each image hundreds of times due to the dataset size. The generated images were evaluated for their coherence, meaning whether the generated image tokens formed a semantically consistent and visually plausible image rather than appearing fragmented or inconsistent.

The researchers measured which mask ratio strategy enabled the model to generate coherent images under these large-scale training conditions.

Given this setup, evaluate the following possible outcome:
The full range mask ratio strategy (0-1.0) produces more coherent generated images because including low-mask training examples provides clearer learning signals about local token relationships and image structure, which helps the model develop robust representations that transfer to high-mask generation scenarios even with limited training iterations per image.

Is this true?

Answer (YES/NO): YES